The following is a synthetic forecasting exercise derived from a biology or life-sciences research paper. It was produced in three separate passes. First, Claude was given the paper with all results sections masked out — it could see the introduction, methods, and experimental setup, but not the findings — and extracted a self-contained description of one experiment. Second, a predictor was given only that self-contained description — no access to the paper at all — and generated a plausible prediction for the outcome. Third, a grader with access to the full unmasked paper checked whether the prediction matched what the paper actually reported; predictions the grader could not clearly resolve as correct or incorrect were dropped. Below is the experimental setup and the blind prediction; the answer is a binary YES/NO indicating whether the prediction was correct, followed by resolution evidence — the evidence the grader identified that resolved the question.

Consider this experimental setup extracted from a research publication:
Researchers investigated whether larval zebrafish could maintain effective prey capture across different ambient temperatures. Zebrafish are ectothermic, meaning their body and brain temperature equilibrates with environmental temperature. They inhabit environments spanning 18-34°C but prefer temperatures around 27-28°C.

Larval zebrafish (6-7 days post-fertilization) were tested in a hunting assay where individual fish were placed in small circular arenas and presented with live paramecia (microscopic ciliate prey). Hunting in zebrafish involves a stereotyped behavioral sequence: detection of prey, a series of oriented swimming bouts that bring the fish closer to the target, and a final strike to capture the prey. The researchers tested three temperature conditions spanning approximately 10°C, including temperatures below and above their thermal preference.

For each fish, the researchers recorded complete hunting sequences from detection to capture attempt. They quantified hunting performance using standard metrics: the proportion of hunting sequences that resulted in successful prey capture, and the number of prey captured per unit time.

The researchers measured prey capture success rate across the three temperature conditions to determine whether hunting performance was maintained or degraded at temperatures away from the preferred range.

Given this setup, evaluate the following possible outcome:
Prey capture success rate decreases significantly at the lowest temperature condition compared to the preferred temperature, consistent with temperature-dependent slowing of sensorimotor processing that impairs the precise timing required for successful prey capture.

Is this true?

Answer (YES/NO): NO